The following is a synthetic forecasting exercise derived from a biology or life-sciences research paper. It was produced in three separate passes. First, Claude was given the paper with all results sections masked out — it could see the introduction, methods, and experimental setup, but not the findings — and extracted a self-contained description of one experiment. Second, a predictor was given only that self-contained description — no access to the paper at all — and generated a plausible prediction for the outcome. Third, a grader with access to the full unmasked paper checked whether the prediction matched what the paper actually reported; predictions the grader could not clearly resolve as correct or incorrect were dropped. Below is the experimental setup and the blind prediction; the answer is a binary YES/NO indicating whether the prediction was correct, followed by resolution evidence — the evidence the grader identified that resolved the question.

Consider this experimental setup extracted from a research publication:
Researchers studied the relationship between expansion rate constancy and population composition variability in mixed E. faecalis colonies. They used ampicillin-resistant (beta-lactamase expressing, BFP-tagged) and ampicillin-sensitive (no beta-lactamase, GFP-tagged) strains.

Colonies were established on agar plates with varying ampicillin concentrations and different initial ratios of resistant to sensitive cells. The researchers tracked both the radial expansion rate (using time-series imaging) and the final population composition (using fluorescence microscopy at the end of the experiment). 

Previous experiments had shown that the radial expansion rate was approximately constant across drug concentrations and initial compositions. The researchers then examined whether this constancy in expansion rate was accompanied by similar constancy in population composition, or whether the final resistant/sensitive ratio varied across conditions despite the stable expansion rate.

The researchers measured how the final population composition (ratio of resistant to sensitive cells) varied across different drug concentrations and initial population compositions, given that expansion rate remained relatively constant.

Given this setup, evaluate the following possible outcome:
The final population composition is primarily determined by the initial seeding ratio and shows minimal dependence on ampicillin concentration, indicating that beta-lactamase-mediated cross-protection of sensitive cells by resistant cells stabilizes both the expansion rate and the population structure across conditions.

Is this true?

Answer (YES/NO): NO